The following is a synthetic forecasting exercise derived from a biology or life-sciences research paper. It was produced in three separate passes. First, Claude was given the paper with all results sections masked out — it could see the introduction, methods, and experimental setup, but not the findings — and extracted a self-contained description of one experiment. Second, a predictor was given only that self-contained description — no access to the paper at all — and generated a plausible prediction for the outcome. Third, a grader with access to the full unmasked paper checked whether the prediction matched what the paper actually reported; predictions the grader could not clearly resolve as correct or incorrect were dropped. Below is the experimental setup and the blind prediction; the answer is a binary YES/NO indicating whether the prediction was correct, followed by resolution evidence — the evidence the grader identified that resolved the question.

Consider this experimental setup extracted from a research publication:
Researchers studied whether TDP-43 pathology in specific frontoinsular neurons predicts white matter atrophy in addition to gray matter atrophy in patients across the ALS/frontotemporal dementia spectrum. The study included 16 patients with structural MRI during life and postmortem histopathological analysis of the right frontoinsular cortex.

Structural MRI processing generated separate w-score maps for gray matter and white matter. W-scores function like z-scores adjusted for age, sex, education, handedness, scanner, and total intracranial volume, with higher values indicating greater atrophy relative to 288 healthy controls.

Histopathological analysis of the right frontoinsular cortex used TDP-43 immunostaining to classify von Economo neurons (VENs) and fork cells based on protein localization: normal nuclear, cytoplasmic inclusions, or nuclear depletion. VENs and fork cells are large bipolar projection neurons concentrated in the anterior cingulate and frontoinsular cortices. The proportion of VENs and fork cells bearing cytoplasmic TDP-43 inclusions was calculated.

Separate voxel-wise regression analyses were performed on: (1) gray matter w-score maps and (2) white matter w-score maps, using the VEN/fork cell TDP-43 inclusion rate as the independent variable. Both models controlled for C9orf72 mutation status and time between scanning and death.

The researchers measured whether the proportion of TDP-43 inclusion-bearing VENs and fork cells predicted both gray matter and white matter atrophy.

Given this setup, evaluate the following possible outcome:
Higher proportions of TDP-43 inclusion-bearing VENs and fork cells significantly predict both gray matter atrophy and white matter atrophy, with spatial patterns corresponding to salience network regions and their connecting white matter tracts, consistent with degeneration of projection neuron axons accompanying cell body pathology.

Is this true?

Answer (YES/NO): YES